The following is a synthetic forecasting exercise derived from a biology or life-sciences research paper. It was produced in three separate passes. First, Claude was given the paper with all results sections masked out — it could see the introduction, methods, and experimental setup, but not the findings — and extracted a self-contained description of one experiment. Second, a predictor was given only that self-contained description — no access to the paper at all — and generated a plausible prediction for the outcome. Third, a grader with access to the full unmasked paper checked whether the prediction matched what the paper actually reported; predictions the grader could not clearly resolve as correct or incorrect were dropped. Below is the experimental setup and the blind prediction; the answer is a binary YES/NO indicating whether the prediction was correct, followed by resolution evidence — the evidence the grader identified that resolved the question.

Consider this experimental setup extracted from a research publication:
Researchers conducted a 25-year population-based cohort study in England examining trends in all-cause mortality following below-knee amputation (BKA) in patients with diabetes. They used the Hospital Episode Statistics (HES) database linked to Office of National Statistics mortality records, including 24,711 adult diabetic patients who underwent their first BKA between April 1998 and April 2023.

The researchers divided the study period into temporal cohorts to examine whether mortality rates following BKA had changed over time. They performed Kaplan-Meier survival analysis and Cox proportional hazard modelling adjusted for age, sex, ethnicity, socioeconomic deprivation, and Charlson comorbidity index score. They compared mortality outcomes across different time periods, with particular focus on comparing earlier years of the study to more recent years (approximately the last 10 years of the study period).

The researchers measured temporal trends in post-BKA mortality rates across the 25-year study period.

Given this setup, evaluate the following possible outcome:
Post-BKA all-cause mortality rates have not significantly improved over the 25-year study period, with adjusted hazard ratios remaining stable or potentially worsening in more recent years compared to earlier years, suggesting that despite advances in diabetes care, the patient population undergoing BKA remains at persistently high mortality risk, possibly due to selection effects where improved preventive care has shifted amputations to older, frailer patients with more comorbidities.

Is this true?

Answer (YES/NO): NO